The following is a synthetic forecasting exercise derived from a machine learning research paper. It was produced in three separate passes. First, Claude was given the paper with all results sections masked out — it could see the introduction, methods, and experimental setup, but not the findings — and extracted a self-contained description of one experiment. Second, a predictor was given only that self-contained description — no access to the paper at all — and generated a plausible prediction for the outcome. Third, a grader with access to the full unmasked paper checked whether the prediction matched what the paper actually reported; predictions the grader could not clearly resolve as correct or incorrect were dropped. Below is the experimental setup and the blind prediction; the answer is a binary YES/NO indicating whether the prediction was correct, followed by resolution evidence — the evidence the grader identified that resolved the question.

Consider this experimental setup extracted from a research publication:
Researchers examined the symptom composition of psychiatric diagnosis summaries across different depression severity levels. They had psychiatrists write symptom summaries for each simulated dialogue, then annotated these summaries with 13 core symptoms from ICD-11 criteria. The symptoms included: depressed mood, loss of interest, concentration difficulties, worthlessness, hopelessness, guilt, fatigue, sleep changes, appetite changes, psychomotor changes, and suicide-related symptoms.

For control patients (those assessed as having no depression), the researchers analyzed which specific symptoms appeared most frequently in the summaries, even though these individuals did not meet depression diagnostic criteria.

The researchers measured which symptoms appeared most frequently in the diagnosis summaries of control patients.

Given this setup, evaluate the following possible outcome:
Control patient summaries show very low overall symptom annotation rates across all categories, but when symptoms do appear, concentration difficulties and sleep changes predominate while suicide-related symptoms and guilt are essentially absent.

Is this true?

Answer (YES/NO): NO